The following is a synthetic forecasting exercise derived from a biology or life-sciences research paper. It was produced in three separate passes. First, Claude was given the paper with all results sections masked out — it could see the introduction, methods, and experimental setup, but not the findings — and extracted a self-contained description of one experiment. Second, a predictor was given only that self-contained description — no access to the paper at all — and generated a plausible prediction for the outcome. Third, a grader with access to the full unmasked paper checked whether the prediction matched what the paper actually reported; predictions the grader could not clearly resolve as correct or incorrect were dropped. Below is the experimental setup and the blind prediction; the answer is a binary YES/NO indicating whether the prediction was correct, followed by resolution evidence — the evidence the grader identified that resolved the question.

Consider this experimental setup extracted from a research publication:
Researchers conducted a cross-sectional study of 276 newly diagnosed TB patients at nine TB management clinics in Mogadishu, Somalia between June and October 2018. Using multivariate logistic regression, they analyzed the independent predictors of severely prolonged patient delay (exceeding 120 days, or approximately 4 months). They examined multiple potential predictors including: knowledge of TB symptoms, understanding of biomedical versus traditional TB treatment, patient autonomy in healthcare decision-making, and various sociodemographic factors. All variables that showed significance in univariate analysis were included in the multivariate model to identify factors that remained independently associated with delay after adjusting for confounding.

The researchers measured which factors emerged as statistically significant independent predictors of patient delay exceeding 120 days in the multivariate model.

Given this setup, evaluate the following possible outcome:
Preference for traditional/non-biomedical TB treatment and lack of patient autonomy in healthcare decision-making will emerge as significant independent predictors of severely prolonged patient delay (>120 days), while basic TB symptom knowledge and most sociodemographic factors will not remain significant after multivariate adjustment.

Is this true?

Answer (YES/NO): NO